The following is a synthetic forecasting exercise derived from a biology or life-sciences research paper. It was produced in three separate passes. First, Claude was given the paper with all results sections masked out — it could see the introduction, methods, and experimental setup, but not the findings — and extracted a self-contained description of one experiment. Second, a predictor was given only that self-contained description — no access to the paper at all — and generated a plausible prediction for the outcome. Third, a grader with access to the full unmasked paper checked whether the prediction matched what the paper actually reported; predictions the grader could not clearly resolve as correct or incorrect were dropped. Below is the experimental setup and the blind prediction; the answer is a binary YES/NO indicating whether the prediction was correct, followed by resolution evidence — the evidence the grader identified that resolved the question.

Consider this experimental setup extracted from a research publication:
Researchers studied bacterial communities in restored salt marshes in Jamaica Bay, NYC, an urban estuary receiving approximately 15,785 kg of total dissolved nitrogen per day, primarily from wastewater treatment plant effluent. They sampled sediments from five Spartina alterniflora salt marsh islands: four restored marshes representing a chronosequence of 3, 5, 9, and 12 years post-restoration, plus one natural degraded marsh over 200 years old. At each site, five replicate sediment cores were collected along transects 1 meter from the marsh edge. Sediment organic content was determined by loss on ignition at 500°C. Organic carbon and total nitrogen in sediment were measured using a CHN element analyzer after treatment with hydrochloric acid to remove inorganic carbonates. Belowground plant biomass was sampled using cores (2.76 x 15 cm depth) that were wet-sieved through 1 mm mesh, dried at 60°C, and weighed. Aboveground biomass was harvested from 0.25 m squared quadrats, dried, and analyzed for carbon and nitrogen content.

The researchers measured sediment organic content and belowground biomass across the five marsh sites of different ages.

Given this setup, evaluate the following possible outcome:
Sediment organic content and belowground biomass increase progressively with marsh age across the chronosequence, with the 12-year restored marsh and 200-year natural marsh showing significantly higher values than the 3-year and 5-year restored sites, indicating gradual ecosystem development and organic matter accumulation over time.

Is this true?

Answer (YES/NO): NO